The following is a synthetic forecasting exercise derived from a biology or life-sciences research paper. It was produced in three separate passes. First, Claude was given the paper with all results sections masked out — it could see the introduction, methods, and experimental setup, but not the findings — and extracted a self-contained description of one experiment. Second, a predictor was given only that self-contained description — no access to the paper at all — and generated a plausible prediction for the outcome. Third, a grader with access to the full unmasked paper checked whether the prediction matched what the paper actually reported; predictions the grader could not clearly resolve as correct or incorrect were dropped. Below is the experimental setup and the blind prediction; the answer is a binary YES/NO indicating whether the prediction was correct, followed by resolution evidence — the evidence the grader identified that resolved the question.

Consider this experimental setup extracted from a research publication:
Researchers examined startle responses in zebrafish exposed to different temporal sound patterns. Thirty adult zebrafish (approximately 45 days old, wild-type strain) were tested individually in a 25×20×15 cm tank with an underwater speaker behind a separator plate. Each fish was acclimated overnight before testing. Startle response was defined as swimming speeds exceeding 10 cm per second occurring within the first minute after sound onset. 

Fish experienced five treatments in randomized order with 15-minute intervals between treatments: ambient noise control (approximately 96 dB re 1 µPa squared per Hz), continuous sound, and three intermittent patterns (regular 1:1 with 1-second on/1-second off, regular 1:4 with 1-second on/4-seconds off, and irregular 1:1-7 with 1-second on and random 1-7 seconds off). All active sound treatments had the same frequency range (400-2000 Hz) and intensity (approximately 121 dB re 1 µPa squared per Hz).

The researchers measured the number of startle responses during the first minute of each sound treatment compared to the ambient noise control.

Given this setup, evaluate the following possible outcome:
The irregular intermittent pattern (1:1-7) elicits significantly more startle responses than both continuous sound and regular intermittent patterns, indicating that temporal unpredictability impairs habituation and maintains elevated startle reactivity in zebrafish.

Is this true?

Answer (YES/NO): NO